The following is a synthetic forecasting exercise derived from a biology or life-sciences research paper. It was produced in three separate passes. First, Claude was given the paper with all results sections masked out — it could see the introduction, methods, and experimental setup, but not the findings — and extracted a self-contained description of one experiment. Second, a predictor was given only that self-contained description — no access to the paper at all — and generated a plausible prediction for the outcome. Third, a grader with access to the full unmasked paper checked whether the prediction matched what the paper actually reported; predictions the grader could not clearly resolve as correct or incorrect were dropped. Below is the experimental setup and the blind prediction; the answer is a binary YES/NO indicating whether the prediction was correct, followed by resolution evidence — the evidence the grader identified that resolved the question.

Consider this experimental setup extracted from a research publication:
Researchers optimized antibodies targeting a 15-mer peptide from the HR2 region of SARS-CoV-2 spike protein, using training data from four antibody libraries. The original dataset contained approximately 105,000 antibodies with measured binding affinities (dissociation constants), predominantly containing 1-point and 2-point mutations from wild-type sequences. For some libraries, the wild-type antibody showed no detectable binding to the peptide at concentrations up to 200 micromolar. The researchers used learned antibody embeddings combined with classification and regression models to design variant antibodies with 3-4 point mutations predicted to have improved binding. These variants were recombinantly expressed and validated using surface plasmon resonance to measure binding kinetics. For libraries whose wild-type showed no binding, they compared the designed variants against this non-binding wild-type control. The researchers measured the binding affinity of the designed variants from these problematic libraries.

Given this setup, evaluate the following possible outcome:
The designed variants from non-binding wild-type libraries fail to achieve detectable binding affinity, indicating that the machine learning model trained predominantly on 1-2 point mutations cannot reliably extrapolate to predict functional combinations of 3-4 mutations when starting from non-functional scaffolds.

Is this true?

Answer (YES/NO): NO